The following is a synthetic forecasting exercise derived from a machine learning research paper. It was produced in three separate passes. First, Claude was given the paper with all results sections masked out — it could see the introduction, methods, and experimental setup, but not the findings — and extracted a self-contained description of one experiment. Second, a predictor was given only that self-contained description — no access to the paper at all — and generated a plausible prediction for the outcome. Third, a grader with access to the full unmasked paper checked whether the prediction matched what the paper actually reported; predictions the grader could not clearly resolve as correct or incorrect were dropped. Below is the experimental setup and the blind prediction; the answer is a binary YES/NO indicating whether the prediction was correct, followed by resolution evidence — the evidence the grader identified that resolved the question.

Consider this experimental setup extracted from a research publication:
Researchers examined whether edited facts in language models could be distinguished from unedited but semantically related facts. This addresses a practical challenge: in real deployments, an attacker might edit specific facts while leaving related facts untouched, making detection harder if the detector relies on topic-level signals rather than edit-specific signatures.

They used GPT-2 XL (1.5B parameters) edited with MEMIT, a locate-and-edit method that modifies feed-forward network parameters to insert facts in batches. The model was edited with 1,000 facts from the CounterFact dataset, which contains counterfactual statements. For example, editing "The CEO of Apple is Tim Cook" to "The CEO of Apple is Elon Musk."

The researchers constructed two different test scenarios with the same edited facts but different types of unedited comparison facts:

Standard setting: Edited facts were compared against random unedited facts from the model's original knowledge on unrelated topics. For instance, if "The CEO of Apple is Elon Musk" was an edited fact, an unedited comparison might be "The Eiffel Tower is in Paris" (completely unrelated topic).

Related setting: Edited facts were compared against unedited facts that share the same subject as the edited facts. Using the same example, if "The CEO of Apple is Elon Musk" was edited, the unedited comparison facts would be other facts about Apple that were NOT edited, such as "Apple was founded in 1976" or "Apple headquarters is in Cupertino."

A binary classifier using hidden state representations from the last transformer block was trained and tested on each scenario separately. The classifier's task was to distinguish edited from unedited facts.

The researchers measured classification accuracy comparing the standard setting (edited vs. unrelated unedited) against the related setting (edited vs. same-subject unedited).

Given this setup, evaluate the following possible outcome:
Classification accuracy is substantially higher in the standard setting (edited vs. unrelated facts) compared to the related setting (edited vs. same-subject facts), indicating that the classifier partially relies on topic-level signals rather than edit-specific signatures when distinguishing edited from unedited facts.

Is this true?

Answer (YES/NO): YES